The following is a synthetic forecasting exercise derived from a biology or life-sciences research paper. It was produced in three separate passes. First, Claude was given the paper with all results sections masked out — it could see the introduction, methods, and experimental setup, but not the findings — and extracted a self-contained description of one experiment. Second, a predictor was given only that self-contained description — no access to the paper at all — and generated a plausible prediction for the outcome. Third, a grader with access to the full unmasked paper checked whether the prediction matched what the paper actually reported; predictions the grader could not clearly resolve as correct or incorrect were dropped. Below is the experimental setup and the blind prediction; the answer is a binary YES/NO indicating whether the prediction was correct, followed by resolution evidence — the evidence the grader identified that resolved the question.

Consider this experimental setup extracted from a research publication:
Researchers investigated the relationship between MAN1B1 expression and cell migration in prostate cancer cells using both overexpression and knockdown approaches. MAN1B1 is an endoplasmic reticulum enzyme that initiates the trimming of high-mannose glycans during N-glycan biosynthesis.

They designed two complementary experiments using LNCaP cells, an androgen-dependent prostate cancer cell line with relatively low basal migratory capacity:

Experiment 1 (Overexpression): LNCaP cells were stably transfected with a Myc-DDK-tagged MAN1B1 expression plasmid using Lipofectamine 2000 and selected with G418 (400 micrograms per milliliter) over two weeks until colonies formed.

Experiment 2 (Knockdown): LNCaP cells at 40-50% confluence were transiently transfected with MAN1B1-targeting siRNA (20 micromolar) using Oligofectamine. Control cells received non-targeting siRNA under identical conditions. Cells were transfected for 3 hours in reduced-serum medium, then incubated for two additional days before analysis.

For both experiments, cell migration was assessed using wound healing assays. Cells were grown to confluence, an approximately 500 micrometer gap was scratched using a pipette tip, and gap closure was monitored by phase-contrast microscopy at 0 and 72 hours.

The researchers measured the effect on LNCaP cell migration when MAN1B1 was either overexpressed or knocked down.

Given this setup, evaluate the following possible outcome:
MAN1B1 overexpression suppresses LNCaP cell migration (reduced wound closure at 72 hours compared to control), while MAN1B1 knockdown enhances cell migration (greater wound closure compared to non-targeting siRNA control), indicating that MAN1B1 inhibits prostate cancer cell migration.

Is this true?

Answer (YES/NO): YES